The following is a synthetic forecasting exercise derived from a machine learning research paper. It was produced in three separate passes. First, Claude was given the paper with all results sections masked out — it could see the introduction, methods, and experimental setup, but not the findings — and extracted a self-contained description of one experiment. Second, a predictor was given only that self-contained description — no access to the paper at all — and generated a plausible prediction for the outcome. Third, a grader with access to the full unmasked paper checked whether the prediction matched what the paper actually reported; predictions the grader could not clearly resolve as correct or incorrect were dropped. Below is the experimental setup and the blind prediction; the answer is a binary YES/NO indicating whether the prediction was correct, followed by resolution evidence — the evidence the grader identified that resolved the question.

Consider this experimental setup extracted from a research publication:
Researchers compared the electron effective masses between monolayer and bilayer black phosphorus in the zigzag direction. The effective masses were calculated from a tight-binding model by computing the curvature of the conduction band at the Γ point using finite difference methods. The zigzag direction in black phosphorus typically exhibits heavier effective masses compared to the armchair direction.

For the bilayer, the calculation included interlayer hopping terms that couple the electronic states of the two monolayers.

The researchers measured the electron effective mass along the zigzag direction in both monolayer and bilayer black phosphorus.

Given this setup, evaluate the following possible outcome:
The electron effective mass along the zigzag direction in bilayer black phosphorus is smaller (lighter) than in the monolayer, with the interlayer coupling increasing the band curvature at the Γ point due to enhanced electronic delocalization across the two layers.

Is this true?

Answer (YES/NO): NO